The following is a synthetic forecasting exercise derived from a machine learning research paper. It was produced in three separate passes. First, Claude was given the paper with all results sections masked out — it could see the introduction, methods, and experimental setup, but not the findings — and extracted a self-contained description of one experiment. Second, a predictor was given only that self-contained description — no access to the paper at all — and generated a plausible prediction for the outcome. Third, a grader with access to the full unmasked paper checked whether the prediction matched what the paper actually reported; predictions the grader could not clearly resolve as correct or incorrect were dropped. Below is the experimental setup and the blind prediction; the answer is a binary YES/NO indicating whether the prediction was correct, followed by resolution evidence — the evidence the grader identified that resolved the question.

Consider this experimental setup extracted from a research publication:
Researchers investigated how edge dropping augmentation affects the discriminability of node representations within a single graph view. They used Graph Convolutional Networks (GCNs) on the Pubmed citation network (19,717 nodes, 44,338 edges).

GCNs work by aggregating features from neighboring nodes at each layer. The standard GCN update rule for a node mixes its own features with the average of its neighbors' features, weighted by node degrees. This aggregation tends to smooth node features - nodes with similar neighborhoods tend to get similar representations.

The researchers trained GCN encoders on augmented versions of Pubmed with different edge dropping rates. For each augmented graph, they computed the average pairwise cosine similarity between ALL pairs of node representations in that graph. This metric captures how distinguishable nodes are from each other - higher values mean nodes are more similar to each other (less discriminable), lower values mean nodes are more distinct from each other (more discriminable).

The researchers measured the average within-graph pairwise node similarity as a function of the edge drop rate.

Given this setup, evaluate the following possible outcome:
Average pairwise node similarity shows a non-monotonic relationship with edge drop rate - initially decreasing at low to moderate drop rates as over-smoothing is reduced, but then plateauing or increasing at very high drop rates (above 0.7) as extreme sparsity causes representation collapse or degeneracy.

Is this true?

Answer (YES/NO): NO